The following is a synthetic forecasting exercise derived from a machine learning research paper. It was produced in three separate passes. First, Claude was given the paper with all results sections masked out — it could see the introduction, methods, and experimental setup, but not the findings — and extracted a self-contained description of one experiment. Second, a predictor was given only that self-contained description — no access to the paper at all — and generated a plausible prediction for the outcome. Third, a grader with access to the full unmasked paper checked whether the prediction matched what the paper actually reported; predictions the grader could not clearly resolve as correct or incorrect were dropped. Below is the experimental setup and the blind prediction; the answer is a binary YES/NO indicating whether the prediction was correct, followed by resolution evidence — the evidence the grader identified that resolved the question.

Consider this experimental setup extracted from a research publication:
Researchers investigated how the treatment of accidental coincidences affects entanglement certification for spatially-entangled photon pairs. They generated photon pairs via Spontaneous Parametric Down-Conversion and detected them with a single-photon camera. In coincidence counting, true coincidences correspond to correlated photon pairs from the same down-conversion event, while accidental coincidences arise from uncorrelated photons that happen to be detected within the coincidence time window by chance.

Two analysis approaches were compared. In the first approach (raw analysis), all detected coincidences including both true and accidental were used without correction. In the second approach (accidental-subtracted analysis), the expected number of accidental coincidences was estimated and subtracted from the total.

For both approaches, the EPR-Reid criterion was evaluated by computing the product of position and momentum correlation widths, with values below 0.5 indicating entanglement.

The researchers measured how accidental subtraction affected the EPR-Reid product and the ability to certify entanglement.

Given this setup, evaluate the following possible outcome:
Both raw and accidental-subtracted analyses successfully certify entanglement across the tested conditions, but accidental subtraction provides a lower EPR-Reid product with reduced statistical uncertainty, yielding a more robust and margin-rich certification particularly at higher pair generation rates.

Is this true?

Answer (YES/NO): NO